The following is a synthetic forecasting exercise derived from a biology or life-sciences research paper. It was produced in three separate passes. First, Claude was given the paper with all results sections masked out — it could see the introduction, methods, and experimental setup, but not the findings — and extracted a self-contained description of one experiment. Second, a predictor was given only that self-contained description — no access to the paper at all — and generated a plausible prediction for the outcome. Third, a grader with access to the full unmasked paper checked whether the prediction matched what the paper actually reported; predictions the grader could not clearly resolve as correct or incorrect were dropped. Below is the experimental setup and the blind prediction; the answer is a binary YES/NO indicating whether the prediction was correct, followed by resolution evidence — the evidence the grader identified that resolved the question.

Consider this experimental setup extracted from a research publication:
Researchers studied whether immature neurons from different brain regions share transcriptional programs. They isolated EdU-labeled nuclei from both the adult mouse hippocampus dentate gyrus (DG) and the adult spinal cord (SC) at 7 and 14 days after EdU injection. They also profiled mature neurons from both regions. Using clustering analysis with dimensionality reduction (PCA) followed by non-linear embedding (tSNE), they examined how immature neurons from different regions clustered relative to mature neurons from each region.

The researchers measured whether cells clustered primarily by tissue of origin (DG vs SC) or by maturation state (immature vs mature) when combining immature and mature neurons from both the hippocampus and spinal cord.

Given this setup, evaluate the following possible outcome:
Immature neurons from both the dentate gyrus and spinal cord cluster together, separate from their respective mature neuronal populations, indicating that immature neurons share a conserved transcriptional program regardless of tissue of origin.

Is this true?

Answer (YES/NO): YES